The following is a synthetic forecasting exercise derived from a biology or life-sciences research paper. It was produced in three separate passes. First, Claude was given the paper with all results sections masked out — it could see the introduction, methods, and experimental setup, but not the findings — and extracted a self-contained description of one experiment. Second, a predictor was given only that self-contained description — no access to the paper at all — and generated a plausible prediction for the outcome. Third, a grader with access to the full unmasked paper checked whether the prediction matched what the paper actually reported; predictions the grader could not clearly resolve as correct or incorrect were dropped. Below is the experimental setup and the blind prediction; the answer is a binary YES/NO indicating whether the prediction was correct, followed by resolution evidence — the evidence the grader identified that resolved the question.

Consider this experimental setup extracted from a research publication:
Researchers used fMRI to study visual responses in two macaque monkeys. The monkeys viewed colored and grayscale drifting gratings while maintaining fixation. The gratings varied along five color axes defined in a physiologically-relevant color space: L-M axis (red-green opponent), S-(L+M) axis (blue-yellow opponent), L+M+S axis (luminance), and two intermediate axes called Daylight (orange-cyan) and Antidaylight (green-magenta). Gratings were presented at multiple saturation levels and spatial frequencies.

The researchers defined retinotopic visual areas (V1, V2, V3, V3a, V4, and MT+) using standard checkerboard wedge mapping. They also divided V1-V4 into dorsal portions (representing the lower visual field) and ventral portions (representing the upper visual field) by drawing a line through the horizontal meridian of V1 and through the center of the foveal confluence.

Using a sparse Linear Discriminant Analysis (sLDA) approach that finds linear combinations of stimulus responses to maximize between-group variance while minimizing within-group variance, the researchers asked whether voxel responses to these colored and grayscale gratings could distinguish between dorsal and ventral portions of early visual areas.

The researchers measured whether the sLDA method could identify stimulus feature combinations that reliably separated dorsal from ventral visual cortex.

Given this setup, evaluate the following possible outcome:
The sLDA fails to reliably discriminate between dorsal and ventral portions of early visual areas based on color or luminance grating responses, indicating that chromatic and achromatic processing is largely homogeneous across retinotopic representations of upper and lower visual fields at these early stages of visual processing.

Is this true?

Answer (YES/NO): NO